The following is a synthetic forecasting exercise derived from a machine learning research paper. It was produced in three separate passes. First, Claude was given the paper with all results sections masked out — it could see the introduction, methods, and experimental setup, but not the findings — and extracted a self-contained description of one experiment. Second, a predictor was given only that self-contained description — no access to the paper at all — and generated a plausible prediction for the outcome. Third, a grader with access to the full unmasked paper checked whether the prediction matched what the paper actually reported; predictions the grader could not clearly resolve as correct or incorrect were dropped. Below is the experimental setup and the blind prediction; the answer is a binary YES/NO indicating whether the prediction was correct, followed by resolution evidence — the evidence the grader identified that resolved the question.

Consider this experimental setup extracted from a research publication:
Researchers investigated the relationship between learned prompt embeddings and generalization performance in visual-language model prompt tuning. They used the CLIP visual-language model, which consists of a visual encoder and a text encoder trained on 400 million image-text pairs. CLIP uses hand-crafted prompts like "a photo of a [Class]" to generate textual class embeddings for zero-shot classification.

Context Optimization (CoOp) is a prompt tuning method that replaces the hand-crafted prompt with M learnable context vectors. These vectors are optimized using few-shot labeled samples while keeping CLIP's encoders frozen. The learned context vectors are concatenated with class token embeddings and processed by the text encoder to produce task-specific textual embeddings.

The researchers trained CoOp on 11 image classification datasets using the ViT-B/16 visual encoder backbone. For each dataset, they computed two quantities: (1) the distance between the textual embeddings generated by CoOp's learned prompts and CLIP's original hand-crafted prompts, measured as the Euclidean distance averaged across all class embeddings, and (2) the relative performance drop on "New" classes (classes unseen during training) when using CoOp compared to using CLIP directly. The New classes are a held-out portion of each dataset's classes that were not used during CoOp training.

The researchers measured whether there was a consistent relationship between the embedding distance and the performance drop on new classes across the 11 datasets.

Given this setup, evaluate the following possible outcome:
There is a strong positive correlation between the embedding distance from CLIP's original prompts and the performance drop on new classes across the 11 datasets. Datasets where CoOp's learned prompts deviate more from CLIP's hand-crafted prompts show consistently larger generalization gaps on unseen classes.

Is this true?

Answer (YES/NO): YES